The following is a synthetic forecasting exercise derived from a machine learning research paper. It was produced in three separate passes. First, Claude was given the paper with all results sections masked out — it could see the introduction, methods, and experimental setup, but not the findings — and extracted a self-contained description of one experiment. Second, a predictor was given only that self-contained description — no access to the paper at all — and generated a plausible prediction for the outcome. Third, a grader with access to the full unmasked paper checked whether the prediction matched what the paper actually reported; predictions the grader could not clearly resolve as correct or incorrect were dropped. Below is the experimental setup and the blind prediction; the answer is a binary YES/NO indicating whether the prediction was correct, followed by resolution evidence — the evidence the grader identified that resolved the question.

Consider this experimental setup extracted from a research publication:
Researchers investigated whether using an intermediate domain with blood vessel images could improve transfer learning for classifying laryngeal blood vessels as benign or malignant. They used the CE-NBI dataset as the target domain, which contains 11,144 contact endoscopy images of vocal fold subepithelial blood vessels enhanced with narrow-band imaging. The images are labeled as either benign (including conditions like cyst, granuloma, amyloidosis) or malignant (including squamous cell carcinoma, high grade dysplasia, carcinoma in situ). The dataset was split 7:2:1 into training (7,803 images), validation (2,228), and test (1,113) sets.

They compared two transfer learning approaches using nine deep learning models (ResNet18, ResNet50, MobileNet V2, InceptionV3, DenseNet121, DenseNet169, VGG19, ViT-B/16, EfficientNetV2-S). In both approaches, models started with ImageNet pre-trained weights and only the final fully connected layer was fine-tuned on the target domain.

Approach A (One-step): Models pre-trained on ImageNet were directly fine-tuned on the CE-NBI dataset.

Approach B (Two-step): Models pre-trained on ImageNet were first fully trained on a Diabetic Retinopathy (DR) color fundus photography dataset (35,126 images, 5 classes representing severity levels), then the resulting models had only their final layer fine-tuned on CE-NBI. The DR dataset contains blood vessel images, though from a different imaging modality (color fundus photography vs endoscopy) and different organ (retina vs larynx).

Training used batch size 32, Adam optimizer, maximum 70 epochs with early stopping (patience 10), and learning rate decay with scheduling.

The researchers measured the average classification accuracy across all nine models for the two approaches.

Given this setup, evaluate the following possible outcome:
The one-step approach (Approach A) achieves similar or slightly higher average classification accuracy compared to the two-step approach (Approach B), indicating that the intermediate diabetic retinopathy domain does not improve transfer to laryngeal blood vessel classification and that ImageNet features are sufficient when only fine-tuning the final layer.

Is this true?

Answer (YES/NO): NO